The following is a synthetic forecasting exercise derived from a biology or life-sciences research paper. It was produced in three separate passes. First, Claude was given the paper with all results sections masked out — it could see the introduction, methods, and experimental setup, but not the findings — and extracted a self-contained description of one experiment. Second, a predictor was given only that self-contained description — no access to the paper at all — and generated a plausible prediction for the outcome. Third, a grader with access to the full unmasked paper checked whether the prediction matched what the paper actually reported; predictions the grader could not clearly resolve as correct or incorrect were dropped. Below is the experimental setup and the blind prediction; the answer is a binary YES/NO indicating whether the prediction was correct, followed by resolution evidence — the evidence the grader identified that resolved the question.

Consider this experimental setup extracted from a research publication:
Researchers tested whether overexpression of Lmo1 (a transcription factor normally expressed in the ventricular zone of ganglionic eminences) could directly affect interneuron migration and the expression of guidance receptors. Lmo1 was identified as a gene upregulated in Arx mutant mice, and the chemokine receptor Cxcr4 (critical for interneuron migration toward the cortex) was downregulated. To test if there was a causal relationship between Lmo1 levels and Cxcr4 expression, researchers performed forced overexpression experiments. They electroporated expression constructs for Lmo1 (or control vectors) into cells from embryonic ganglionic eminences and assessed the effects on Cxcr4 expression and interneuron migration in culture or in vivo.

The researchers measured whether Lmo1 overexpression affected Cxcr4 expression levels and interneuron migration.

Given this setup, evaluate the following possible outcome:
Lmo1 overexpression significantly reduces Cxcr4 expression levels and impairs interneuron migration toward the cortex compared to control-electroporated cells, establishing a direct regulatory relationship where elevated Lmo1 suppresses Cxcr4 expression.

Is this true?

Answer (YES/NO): YES